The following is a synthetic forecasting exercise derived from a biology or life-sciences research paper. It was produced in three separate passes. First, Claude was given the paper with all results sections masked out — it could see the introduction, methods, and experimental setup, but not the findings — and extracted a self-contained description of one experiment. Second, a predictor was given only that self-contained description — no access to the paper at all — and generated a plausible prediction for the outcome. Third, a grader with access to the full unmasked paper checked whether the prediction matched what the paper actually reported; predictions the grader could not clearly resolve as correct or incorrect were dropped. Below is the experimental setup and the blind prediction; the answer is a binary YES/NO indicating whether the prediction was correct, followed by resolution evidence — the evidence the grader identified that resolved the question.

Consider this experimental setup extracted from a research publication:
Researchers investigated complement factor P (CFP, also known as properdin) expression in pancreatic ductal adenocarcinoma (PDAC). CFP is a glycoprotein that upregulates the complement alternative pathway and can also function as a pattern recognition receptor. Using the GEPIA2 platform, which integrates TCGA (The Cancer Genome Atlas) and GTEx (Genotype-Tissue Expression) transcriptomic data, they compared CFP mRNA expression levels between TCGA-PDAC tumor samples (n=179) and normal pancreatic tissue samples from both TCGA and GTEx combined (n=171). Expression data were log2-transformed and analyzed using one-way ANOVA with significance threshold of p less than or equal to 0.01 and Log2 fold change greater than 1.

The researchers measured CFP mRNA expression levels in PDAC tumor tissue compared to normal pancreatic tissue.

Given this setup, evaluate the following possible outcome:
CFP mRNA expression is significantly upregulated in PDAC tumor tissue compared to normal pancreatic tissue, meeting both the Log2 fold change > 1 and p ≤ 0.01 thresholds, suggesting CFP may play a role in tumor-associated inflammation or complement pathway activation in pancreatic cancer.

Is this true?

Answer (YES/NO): YES